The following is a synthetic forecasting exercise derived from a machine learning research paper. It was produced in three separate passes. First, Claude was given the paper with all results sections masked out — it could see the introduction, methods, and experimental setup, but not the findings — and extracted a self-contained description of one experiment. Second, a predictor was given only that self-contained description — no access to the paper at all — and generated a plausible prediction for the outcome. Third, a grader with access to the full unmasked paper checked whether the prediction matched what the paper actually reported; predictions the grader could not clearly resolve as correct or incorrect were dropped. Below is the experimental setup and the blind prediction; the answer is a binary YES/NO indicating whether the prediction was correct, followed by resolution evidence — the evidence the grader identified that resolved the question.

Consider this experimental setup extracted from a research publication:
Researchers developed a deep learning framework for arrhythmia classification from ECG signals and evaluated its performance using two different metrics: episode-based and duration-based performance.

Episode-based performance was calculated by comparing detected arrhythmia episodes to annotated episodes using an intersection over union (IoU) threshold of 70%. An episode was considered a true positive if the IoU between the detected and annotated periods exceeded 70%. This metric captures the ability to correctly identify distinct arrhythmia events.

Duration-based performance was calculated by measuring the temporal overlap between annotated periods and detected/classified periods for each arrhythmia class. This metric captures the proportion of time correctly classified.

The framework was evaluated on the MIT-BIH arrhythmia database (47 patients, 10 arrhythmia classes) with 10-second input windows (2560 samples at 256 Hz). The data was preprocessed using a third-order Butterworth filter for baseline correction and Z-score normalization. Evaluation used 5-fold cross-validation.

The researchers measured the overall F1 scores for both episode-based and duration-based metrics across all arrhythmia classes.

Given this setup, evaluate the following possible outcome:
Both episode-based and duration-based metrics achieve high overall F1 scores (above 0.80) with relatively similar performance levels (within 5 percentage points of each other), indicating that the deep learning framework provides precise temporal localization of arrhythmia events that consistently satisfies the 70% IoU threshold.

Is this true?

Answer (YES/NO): NO